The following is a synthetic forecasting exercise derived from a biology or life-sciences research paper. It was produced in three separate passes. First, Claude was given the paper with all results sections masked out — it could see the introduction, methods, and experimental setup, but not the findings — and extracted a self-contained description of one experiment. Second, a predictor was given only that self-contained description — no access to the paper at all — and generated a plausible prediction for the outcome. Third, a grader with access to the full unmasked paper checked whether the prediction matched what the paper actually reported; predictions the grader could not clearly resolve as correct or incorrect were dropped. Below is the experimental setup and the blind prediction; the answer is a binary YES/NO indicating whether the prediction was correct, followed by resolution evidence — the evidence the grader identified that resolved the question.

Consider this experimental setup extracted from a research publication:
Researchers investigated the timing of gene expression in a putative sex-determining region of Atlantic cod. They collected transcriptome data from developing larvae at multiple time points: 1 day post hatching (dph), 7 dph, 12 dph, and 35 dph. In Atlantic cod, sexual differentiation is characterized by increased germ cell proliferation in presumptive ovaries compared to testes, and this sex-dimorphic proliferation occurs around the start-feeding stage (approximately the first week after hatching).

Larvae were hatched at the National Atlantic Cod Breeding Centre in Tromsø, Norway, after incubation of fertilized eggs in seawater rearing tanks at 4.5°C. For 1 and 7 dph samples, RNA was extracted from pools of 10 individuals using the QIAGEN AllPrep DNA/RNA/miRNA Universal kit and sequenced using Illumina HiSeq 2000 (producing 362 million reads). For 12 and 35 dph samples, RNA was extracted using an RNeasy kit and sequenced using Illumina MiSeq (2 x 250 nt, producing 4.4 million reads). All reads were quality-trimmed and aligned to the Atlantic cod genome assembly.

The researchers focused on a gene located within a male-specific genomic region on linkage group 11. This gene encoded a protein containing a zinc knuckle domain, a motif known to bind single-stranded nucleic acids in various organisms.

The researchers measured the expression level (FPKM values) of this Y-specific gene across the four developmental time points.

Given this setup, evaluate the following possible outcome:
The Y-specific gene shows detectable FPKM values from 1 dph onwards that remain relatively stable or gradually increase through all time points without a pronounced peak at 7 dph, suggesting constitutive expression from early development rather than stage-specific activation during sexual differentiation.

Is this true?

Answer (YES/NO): NO